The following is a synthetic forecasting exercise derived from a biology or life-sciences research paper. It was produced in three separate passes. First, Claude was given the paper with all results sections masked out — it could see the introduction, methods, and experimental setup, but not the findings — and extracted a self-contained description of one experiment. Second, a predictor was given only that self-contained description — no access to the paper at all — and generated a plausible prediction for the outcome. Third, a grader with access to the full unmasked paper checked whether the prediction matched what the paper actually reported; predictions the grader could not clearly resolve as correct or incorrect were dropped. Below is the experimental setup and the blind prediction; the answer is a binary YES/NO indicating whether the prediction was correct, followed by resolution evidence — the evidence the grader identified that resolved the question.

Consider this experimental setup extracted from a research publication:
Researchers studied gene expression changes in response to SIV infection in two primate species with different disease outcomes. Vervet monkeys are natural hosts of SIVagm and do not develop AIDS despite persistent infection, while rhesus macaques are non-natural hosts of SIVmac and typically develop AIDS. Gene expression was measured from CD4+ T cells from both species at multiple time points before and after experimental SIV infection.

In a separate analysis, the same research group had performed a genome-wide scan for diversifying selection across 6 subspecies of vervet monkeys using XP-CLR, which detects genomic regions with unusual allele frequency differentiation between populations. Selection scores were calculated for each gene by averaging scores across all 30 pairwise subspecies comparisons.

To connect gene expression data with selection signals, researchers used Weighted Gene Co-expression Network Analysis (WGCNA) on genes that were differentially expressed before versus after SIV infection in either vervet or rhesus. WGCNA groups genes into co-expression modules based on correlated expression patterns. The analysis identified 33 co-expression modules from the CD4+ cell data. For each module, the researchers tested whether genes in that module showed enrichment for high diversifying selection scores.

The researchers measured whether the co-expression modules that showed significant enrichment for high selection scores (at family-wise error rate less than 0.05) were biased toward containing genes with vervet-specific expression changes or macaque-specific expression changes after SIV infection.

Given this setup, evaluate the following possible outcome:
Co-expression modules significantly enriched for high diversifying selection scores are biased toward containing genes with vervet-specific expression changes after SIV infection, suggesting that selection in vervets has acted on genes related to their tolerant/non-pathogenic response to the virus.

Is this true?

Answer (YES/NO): YES